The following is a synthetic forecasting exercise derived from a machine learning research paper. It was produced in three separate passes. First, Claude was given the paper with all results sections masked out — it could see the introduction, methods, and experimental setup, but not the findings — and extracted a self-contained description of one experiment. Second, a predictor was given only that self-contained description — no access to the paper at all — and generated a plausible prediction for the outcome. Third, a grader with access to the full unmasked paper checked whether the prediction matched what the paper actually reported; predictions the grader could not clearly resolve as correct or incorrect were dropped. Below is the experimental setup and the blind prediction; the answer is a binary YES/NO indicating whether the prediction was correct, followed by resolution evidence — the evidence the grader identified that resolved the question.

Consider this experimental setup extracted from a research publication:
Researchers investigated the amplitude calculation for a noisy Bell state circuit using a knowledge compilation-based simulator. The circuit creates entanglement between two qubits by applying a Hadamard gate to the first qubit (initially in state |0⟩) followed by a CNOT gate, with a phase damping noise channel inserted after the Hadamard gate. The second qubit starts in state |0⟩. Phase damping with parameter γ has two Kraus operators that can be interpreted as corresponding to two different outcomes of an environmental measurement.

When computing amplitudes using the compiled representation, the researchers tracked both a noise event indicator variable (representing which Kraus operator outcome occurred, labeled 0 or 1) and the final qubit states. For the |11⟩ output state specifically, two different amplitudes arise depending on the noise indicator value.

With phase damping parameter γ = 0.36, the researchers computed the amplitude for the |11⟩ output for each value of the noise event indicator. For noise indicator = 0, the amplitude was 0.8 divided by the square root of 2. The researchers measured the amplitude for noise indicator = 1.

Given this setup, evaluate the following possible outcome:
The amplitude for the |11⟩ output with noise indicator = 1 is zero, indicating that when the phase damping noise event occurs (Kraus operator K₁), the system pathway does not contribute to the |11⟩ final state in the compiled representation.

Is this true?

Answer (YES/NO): NO